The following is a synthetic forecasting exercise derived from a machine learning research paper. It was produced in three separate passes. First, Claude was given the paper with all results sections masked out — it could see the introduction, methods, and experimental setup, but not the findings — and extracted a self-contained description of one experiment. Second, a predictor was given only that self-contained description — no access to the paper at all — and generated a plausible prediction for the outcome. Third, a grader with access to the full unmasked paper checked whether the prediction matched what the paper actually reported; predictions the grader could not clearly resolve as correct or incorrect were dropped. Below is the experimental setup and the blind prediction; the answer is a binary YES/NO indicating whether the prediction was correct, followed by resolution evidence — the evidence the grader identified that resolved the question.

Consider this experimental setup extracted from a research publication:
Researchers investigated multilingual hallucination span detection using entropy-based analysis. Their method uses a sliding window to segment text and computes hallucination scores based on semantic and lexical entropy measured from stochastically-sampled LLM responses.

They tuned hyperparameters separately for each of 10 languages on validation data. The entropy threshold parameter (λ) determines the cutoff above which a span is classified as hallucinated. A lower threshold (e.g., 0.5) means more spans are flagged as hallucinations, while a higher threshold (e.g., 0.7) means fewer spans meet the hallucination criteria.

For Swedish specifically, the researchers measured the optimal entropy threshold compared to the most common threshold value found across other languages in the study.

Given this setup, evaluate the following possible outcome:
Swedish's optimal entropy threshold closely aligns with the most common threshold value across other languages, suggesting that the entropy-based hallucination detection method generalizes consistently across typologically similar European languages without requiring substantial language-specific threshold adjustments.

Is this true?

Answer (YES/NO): NO